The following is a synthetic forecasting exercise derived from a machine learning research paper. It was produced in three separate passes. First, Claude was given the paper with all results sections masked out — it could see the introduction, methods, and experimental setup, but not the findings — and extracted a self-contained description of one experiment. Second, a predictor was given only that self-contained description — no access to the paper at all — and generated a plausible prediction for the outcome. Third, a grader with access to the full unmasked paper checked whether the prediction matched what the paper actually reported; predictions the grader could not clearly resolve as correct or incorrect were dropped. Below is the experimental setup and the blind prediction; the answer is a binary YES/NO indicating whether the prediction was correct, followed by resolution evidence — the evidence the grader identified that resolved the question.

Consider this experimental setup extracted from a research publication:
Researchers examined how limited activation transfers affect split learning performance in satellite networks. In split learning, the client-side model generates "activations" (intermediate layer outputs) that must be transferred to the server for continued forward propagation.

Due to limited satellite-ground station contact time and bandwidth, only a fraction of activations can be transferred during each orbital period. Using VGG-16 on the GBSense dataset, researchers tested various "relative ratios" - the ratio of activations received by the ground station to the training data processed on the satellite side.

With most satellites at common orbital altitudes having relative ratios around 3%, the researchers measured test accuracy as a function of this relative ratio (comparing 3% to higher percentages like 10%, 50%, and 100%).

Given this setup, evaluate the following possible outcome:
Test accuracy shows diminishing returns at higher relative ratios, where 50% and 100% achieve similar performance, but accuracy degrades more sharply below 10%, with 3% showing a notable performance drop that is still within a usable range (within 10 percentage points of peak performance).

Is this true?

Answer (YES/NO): NO